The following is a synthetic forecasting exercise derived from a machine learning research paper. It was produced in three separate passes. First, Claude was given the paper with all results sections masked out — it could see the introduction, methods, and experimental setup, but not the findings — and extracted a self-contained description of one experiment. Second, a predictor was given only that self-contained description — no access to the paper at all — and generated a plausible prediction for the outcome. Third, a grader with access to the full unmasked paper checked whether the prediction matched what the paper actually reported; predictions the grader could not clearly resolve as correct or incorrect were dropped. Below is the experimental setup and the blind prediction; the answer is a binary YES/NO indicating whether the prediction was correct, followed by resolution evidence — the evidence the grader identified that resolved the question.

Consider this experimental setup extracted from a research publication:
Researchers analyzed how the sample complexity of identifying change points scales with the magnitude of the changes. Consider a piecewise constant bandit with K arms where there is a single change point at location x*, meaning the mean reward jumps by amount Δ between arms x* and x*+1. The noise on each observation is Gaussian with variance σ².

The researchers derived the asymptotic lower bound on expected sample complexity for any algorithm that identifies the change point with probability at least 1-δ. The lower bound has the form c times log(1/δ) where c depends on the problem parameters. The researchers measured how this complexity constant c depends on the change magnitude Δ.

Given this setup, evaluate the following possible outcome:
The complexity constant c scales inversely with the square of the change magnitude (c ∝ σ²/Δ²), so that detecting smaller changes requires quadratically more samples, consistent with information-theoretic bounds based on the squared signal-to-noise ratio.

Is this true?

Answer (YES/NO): YES